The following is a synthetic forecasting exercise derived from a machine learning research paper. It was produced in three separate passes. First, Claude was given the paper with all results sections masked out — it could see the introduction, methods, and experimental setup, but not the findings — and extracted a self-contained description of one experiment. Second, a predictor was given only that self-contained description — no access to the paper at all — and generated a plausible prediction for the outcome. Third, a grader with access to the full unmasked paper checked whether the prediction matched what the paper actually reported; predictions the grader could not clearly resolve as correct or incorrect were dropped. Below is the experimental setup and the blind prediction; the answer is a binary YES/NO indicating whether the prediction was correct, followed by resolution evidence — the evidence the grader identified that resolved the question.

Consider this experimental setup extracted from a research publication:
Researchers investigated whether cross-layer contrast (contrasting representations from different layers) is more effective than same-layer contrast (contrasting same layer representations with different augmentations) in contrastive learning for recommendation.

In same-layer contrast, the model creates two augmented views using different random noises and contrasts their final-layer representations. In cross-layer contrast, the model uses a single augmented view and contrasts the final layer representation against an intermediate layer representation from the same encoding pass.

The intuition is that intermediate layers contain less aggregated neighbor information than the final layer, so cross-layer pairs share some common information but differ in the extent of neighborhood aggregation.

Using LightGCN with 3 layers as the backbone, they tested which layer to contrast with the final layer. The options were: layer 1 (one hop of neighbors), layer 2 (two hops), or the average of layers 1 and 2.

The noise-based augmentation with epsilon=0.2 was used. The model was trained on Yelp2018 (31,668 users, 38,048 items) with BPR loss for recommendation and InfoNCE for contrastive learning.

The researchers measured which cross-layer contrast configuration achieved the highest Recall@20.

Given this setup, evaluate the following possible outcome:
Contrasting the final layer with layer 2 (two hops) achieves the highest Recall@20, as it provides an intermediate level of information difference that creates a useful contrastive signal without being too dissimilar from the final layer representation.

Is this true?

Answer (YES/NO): NO